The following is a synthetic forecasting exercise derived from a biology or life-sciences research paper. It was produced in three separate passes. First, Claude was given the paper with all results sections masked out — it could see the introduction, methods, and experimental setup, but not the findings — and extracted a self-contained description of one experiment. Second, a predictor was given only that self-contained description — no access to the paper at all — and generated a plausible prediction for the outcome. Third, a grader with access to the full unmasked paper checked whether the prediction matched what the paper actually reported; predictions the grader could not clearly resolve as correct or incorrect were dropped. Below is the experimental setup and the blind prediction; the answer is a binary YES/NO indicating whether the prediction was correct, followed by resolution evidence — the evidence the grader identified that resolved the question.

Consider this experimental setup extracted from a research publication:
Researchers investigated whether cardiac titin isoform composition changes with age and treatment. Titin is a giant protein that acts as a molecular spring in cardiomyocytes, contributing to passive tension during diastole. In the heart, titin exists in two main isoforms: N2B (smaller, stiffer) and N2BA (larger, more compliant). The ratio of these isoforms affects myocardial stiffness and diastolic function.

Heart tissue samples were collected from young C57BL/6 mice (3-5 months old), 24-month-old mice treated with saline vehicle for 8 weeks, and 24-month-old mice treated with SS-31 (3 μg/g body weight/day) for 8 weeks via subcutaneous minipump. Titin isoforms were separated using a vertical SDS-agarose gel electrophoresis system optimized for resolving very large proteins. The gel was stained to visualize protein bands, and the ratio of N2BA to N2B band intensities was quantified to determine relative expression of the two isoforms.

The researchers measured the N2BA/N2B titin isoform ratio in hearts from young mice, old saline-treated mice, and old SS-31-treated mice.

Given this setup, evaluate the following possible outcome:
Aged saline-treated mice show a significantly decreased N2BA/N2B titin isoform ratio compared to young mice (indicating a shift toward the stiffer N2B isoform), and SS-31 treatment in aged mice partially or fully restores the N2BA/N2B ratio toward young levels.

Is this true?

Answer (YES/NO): NO